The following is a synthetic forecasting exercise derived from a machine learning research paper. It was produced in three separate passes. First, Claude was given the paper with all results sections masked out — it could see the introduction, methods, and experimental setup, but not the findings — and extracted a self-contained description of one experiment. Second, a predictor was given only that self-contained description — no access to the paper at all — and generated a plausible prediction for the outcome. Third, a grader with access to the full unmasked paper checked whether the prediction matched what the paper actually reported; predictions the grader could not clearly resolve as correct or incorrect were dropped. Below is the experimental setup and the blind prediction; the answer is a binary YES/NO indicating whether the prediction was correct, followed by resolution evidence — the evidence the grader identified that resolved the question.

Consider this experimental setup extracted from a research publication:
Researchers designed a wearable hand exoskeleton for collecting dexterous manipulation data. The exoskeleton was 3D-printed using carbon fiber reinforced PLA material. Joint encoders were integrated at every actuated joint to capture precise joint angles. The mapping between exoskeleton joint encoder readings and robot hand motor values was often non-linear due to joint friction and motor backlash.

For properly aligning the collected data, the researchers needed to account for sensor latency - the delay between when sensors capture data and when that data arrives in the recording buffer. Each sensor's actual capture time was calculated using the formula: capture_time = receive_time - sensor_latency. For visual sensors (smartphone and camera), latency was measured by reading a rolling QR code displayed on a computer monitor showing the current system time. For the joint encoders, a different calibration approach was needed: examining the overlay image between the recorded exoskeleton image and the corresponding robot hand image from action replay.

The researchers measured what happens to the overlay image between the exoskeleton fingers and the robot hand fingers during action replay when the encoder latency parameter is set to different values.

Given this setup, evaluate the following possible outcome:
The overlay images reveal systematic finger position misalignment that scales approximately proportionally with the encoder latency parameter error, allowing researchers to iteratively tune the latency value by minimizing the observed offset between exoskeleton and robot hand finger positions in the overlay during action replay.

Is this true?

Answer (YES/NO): NO